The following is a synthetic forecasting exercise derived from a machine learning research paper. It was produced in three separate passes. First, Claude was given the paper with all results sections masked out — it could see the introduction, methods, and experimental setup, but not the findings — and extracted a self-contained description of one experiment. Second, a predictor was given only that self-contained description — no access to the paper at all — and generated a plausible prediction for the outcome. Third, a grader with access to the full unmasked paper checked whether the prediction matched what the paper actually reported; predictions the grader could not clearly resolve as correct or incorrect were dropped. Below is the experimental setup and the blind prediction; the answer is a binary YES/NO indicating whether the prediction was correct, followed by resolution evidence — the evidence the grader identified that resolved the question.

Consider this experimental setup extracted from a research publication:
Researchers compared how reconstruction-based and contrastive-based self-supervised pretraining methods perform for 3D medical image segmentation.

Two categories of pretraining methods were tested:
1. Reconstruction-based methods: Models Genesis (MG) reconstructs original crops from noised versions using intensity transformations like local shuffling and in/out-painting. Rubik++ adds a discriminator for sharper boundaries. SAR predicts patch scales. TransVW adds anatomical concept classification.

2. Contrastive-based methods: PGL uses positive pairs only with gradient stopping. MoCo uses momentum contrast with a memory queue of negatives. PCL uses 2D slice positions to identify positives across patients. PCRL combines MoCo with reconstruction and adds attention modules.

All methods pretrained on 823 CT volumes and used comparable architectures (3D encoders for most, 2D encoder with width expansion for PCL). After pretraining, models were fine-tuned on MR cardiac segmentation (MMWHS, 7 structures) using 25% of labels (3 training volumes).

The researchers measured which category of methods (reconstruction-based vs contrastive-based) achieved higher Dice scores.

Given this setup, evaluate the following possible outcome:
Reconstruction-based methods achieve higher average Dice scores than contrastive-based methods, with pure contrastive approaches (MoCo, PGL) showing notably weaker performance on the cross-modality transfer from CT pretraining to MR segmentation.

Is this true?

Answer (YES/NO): NO